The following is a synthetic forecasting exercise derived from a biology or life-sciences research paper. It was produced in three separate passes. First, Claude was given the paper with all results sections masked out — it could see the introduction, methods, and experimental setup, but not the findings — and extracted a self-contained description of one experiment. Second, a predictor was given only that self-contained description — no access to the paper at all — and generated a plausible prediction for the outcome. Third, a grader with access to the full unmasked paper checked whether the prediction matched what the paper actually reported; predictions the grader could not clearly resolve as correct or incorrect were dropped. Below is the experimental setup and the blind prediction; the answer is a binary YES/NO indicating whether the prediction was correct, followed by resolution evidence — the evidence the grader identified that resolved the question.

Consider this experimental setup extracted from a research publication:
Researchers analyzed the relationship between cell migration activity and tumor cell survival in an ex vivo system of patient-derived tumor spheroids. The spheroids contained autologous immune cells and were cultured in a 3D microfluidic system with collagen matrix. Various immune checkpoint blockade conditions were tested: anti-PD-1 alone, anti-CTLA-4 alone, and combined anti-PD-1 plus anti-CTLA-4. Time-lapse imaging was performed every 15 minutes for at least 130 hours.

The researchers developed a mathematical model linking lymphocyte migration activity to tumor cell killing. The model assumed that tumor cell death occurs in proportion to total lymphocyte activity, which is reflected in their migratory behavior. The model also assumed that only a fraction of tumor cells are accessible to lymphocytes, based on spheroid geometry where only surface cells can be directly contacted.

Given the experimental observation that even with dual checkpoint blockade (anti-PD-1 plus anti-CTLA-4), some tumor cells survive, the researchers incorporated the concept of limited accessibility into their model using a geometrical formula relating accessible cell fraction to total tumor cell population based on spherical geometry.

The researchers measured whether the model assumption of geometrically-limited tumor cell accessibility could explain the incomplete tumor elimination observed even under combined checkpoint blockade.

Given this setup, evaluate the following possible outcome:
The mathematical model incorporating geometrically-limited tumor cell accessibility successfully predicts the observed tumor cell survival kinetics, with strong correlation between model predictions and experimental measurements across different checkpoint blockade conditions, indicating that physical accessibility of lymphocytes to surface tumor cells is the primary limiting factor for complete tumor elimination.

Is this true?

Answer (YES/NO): NO